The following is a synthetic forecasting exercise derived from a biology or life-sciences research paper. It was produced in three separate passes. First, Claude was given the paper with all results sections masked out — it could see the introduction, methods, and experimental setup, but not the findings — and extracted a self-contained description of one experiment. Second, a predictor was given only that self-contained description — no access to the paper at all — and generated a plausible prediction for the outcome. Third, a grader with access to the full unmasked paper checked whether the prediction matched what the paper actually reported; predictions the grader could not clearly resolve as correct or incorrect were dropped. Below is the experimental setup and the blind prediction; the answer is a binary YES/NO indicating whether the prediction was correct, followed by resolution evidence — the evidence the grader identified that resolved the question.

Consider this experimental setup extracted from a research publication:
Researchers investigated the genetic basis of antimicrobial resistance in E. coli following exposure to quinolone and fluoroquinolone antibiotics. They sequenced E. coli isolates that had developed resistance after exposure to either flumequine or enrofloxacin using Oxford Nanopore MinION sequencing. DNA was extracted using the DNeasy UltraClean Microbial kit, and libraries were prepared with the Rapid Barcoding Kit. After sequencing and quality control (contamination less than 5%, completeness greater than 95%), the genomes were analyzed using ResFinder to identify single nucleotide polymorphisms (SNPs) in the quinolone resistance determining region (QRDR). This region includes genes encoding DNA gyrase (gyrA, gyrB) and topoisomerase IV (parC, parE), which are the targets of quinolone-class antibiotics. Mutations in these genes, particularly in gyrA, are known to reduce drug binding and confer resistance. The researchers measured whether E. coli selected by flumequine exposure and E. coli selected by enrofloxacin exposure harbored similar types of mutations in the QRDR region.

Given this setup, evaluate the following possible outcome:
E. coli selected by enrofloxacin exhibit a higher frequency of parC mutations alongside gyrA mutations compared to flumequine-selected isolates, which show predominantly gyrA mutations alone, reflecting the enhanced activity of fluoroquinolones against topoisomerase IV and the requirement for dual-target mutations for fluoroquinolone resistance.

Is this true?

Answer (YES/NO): NO